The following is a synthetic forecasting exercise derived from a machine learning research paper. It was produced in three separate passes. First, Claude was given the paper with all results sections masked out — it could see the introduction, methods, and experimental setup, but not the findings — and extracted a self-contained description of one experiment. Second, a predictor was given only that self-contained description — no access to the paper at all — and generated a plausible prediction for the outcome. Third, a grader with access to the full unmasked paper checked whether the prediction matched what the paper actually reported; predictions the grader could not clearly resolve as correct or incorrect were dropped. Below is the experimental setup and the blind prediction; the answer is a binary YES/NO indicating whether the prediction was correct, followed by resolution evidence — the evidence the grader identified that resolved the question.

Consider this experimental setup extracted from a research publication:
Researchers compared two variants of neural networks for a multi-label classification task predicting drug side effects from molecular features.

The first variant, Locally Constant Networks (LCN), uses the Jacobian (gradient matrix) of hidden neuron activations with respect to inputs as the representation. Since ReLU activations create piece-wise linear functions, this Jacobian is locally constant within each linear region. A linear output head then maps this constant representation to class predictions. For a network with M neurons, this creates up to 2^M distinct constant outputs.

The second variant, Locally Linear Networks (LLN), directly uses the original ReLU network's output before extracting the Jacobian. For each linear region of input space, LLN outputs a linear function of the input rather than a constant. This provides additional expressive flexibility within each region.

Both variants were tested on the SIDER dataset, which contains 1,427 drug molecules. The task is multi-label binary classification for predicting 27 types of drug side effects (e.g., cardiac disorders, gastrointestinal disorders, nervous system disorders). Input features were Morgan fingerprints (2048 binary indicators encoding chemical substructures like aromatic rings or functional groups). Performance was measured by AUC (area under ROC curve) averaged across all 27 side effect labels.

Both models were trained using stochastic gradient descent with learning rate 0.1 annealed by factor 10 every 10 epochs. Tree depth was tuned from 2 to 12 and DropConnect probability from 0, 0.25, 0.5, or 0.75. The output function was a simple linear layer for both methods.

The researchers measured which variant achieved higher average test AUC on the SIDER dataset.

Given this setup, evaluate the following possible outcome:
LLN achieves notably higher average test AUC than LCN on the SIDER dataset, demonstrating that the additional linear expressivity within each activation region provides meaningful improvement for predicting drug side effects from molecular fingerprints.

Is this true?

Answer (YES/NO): YES